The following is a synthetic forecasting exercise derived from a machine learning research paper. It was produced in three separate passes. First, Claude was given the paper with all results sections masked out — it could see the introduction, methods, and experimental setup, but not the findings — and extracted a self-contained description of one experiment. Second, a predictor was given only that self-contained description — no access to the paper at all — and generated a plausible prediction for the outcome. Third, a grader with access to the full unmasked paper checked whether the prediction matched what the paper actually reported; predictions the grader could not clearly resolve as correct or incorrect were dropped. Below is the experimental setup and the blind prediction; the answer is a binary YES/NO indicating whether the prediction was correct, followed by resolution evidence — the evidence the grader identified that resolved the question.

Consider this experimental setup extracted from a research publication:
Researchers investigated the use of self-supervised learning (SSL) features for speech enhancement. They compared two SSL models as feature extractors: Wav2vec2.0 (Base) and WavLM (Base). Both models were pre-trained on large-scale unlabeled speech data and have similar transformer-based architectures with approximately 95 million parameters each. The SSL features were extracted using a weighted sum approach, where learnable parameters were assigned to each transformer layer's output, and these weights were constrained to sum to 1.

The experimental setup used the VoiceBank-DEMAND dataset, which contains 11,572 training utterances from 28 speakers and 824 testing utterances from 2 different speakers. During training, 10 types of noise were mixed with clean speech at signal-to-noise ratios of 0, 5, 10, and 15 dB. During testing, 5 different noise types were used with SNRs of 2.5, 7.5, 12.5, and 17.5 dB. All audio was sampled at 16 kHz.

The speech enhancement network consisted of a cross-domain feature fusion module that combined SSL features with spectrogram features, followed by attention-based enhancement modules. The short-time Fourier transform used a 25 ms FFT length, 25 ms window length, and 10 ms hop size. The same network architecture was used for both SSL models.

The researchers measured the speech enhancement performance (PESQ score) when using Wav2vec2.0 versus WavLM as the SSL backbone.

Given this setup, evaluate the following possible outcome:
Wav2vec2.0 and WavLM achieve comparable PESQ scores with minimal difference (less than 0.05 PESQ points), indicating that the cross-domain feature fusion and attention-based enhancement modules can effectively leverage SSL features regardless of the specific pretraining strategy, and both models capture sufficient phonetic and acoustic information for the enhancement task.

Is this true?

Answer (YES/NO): NO